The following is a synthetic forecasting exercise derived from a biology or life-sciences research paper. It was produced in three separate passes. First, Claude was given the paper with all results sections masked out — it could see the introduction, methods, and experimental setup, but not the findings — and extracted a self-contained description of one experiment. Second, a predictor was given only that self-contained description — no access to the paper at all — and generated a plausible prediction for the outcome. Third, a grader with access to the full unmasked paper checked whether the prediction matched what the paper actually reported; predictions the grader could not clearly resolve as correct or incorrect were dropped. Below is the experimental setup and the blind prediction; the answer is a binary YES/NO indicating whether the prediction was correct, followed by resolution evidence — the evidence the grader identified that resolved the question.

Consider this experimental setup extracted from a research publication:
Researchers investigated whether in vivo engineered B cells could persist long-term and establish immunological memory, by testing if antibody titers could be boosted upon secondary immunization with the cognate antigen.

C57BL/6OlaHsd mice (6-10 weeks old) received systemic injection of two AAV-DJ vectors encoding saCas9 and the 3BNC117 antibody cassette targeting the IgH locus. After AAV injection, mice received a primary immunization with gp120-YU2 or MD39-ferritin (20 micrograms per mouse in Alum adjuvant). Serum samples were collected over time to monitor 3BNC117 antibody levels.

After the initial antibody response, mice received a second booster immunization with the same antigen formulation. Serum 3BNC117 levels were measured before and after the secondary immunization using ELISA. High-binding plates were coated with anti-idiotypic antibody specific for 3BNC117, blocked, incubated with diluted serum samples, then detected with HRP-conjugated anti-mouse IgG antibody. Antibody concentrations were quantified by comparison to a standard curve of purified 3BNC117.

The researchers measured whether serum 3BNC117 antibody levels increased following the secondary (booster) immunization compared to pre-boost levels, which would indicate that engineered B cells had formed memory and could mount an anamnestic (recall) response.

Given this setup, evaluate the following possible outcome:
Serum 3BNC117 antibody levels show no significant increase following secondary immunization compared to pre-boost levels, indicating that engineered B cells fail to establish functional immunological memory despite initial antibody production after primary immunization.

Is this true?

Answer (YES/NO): NO